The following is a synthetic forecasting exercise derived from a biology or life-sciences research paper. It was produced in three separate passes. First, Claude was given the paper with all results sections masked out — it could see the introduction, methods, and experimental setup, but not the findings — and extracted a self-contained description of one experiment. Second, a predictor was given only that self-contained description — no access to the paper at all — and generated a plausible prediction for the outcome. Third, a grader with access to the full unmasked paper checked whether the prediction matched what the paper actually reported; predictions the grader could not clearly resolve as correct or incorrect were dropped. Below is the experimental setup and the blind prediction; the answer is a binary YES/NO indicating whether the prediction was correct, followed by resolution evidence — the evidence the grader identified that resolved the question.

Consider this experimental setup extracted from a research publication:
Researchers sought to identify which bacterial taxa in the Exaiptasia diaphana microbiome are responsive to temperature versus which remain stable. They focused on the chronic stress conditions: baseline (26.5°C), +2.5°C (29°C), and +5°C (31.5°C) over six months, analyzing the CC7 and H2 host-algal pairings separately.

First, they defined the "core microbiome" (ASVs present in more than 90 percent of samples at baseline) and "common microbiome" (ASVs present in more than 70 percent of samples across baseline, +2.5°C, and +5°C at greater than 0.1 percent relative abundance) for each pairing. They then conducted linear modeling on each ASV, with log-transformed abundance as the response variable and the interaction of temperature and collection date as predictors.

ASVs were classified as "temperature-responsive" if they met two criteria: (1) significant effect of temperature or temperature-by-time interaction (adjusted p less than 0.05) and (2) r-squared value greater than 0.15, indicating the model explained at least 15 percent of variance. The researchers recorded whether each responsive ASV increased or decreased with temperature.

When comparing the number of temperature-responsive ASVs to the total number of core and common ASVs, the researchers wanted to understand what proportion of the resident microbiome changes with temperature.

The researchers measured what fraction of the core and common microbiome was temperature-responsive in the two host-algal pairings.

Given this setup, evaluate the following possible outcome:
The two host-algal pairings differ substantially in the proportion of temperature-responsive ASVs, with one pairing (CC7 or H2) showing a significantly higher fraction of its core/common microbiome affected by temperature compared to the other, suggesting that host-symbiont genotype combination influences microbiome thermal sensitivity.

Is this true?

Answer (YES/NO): NO